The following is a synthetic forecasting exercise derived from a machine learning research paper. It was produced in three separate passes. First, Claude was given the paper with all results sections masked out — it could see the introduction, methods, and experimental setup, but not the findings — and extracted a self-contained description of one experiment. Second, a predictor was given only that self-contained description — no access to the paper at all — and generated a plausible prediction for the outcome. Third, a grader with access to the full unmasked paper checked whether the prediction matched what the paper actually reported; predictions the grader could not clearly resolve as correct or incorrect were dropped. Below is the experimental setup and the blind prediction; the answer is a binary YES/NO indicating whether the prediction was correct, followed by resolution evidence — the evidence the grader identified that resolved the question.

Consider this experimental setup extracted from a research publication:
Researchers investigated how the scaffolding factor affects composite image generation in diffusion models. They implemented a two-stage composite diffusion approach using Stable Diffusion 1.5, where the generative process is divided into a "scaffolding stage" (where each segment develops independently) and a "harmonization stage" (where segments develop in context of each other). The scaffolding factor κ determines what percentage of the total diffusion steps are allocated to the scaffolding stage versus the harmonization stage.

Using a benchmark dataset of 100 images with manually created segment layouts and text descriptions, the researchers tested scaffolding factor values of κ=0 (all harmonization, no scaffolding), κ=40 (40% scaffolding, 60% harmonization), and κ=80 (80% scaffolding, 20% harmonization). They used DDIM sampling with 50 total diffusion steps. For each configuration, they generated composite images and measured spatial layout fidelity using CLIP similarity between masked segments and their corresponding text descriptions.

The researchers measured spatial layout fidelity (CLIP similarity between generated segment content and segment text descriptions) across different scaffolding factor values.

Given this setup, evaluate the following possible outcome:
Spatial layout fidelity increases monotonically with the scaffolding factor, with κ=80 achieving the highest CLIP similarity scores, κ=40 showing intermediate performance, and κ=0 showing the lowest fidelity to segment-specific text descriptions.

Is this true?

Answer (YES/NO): NO